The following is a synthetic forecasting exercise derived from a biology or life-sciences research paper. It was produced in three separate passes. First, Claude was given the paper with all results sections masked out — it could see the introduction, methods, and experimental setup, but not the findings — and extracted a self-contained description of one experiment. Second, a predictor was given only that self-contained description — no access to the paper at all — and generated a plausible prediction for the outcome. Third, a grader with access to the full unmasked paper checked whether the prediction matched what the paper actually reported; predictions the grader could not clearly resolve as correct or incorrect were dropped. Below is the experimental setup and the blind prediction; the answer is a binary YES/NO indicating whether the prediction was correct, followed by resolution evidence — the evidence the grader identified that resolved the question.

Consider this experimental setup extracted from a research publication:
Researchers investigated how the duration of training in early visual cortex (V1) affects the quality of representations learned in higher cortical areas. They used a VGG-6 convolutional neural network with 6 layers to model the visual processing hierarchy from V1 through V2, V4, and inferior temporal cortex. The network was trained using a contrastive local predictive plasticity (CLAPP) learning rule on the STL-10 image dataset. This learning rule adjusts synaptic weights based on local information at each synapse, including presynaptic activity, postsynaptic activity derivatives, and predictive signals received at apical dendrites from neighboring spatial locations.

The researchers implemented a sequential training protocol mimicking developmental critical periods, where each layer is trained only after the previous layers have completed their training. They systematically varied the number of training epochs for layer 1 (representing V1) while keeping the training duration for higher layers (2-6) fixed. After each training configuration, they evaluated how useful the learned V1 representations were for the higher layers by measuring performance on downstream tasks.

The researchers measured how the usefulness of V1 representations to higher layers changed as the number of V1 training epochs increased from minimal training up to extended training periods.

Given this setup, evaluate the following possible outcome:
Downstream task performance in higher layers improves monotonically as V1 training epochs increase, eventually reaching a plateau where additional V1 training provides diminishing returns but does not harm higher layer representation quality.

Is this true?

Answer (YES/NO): YES